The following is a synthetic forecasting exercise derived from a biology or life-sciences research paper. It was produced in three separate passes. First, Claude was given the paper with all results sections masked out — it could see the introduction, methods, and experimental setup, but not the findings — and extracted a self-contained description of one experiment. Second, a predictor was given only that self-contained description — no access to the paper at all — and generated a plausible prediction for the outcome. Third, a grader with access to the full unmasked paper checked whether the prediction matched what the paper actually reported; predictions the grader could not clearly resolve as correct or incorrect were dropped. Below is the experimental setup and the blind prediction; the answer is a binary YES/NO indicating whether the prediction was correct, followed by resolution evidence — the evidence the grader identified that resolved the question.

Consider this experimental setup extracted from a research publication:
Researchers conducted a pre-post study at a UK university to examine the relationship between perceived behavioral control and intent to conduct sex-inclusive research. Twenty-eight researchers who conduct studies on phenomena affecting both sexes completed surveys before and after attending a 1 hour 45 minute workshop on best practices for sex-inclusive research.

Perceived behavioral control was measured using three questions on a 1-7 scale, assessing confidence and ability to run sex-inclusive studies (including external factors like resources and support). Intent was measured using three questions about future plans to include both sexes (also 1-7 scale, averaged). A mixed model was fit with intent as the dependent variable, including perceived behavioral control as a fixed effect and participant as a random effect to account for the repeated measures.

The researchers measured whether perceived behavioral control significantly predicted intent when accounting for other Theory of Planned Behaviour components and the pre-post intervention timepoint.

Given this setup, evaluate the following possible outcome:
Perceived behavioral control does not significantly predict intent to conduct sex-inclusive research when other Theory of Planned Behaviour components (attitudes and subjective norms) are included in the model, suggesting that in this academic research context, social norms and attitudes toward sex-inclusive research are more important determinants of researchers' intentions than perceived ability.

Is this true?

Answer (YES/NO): NO